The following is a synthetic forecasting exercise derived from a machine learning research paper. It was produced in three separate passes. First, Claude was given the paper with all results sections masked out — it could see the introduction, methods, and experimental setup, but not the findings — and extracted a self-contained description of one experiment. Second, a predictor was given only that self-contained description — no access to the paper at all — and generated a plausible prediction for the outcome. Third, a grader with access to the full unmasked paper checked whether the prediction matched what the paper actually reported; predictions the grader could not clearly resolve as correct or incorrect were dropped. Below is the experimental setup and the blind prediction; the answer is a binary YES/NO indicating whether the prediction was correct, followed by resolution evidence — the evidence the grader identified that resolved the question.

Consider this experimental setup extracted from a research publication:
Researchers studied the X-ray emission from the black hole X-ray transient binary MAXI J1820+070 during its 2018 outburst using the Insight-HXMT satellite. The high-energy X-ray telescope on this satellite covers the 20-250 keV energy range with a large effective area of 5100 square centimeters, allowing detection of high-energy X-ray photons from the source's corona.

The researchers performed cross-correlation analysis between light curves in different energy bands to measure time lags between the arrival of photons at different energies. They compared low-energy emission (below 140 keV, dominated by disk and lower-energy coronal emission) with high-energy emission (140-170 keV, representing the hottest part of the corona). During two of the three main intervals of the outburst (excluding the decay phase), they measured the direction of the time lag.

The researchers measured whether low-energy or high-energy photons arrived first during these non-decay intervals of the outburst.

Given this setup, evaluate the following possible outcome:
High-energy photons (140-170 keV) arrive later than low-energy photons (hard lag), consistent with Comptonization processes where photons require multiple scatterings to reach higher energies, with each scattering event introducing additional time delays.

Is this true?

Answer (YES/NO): NO